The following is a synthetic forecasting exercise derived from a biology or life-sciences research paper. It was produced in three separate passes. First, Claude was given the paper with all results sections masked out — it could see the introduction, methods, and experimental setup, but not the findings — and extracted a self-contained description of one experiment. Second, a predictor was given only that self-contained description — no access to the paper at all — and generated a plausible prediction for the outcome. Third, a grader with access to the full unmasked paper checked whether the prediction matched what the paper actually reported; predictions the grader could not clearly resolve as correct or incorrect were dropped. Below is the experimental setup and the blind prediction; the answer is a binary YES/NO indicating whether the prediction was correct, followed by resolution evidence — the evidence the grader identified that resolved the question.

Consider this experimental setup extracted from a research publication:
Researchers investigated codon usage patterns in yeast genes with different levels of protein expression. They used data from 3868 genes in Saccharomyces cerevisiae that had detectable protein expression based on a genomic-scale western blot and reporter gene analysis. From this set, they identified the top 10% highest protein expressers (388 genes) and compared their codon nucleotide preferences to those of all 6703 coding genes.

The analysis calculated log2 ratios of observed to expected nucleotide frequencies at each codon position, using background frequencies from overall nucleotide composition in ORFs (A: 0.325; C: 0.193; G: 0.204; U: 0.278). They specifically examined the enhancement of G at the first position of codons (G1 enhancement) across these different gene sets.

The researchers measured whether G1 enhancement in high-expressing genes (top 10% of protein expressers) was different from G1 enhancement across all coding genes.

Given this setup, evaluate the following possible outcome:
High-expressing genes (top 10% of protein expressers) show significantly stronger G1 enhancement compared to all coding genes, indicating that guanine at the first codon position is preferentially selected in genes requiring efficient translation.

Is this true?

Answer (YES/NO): YES